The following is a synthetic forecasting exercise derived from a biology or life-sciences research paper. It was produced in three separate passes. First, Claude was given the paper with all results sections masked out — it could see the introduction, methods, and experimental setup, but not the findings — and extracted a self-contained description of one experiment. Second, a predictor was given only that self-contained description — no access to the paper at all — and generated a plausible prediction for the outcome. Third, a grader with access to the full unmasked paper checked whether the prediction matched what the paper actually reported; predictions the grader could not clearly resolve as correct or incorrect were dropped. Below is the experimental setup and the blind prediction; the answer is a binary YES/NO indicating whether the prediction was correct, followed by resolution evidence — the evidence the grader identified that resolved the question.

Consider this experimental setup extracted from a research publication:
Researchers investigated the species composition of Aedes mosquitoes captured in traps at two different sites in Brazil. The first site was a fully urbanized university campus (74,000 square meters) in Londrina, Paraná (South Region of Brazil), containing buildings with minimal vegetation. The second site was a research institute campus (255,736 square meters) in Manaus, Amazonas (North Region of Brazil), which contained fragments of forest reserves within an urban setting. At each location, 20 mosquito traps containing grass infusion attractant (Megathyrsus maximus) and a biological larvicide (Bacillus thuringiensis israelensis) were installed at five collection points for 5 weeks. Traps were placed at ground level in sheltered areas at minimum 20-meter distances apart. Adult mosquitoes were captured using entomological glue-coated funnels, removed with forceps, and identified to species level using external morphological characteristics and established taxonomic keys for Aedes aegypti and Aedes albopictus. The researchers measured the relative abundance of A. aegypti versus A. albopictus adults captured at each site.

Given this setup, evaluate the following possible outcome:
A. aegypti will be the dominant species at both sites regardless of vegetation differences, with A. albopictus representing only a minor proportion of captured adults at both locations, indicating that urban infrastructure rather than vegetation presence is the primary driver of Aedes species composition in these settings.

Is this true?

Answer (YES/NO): NO